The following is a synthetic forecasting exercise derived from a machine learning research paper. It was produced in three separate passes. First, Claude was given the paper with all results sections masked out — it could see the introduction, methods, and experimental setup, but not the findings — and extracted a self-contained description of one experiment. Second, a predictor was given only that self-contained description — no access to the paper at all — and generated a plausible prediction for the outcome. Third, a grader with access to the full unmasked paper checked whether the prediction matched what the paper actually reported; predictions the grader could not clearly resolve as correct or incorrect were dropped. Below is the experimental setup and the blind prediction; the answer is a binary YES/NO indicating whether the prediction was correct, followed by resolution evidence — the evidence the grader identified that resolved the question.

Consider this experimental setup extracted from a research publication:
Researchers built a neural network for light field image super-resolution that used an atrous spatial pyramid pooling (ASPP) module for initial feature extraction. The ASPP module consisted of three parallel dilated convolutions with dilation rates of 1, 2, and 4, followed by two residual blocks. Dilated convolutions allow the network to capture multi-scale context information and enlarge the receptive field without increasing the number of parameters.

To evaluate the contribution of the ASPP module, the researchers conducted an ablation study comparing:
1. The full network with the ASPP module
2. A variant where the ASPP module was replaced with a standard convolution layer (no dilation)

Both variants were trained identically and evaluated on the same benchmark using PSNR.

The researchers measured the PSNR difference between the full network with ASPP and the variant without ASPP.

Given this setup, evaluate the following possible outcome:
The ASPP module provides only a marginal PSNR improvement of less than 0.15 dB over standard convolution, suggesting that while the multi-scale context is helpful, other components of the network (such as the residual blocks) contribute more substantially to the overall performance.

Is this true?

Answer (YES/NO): NO